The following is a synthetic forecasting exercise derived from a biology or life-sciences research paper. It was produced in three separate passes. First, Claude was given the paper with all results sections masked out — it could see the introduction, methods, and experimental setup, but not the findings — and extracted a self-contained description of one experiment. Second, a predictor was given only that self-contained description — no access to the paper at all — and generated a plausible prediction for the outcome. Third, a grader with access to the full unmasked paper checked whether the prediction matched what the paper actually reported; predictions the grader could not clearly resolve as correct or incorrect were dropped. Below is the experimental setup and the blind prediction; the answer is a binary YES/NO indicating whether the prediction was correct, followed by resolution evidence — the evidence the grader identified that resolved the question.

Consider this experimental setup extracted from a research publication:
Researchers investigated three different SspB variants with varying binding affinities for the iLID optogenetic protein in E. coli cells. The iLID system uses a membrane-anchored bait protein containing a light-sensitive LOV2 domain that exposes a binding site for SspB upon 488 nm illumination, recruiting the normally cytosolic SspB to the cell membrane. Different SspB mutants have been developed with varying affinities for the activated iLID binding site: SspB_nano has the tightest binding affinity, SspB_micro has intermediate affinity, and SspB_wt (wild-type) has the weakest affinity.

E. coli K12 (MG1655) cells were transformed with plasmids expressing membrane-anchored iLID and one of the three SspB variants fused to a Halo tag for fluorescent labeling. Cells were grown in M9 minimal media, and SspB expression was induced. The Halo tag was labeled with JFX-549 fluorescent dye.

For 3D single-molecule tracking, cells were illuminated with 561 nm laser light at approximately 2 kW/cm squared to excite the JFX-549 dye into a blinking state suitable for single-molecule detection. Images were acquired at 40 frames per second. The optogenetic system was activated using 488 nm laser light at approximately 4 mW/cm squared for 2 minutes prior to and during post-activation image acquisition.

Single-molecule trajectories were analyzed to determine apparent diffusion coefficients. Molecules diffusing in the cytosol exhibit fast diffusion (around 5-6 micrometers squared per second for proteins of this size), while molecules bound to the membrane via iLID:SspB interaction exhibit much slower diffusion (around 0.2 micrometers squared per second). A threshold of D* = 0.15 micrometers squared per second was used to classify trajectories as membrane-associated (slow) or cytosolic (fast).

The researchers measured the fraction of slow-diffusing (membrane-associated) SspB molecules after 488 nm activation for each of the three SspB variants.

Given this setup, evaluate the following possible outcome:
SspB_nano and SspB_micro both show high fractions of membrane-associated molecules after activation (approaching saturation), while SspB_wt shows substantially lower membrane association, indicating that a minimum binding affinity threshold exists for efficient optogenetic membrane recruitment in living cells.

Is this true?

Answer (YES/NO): NO